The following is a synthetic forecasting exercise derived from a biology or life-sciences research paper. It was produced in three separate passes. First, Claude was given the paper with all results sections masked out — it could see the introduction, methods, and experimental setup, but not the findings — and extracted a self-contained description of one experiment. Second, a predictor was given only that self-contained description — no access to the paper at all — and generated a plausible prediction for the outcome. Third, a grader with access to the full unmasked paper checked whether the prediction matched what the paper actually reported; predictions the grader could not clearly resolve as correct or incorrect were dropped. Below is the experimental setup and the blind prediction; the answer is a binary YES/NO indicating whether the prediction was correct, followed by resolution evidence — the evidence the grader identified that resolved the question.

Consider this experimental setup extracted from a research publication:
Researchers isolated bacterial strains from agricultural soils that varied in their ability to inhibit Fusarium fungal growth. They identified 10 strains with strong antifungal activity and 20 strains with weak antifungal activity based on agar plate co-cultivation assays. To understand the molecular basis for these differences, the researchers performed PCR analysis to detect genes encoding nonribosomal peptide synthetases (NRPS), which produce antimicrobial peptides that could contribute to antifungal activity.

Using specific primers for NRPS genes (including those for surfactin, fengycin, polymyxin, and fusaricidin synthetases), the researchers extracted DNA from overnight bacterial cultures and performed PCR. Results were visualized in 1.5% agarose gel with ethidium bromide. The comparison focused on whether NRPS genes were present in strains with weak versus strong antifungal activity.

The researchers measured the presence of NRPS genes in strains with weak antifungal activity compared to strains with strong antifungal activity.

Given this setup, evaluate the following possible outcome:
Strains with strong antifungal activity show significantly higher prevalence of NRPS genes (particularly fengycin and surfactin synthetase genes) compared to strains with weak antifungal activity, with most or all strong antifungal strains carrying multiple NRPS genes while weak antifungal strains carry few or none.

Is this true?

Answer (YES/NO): NO